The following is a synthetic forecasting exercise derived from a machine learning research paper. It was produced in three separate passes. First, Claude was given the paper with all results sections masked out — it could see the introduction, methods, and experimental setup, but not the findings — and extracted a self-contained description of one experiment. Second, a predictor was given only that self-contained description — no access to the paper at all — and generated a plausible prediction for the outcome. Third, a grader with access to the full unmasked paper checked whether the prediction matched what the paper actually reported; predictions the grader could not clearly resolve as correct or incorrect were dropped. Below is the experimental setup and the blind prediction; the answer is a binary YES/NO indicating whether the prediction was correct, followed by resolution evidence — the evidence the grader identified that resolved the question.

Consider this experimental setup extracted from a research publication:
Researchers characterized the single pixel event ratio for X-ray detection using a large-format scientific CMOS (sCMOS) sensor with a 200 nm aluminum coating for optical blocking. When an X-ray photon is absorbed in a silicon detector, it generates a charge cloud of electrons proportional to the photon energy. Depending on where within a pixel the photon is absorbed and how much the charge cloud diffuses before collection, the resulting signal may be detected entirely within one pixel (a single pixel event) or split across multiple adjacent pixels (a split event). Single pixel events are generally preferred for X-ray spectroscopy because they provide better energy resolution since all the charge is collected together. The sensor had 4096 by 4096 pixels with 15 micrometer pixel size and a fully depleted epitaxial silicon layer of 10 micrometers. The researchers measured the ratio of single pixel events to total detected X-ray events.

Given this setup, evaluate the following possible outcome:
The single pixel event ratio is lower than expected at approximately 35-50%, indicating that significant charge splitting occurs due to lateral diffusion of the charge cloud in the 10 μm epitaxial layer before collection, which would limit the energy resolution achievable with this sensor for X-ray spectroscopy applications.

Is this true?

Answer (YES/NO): YES